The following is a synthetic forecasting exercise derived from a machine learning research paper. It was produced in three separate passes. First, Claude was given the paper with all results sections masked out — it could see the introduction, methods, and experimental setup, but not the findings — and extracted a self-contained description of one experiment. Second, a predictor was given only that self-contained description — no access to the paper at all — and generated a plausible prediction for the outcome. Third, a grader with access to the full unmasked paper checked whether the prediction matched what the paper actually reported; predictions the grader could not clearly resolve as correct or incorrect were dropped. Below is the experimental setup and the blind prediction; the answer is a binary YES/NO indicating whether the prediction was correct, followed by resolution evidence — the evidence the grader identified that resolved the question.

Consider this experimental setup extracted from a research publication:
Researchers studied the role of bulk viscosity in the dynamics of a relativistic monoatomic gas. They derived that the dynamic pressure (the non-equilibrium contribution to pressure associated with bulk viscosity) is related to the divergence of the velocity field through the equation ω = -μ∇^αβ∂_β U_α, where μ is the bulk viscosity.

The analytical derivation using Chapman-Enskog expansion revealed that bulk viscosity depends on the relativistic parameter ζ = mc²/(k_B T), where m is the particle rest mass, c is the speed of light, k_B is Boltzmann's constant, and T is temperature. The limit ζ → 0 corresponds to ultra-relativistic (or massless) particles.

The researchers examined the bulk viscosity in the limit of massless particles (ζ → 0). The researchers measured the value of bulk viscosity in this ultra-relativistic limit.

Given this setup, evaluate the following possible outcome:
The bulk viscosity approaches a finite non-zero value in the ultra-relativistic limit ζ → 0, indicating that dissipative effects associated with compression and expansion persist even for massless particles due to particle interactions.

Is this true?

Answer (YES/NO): NO